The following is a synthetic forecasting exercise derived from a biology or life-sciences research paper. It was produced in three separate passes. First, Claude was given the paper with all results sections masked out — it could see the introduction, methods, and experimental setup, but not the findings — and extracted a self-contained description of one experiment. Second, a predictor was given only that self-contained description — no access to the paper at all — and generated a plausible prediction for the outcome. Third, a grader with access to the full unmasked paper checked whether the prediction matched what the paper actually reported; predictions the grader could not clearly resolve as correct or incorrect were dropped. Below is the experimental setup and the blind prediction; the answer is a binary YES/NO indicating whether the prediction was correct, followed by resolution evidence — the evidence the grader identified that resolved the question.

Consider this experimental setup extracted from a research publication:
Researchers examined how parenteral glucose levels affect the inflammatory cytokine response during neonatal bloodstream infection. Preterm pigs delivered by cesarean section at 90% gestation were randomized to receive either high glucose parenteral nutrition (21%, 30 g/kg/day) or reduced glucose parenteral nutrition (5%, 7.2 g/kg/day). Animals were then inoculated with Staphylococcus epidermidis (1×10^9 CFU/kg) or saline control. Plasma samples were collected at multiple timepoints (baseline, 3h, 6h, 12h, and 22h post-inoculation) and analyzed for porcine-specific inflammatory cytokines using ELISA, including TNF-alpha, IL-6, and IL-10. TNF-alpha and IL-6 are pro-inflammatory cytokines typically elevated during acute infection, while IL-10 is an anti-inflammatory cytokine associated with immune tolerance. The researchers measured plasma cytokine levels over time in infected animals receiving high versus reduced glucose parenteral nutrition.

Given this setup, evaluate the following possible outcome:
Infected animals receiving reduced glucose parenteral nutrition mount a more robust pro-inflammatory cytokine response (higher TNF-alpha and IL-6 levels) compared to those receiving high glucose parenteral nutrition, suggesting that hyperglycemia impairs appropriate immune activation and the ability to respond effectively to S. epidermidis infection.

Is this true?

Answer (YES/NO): NO